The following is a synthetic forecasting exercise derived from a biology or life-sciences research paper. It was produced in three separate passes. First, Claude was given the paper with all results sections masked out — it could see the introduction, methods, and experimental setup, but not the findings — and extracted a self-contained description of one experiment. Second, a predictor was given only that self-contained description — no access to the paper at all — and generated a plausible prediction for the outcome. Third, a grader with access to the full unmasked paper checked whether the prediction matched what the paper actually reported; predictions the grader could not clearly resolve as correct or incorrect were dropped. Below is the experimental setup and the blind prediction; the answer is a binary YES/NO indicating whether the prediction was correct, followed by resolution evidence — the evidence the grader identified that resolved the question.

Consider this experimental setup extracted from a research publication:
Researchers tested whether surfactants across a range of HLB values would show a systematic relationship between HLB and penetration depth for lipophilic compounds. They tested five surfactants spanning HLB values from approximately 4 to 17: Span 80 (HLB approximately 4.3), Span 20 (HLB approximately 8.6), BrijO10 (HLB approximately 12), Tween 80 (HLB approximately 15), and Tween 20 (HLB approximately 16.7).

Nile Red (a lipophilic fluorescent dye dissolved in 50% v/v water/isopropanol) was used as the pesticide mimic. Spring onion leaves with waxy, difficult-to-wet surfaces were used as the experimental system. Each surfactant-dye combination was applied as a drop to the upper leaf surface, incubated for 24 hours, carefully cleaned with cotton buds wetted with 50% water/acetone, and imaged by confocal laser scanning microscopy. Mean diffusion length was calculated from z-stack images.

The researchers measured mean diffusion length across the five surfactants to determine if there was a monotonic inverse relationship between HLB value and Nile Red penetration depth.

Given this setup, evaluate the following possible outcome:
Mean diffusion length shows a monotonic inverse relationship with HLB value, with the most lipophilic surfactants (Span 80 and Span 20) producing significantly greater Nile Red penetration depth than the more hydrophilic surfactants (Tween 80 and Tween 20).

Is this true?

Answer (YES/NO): YES